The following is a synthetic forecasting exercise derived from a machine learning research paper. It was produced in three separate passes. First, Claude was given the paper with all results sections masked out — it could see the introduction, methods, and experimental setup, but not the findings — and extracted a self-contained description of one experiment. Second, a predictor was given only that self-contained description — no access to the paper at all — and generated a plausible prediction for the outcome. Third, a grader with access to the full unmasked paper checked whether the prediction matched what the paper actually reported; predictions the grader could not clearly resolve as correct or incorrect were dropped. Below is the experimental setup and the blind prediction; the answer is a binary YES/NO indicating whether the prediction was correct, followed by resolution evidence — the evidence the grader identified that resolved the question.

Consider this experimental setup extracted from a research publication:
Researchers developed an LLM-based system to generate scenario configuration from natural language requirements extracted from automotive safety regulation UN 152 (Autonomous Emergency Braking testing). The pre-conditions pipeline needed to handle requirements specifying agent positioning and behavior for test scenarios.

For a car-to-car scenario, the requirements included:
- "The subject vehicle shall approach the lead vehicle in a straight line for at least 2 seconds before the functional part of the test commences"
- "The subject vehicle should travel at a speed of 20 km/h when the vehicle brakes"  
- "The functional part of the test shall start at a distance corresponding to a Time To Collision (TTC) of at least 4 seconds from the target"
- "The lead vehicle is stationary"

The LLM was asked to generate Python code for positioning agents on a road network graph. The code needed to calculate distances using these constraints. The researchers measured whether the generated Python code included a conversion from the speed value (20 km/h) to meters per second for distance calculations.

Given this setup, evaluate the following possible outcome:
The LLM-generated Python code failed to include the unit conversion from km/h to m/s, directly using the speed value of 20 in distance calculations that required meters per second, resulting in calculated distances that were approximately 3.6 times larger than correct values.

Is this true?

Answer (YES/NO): NO